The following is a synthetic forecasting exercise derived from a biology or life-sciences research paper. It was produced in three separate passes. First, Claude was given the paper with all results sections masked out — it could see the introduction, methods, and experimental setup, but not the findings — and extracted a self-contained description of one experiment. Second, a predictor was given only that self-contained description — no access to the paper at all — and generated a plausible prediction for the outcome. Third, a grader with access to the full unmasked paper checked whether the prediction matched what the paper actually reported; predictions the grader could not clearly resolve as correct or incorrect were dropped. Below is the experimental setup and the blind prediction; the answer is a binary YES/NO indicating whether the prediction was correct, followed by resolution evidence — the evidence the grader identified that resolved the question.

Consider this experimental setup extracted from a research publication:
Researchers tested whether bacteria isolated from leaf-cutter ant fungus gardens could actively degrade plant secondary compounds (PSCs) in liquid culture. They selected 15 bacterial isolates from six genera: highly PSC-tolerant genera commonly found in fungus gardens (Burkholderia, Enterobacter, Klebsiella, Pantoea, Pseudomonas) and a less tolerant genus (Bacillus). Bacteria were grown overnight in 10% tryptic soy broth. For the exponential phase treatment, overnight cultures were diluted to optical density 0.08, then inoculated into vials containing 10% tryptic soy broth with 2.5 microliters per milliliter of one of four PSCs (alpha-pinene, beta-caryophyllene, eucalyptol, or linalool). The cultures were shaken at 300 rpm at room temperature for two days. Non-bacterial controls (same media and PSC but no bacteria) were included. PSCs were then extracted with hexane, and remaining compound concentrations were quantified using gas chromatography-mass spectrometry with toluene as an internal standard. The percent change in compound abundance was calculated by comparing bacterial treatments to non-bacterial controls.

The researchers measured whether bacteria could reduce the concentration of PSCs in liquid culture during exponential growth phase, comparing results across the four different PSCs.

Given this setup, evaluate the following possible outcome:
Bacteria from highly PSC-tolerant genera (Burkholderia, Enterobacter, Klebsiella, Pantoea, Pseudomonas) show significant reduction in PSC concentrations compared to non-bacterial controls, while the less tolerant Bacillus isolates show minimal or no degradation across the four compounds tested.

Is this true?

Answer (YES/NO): NO